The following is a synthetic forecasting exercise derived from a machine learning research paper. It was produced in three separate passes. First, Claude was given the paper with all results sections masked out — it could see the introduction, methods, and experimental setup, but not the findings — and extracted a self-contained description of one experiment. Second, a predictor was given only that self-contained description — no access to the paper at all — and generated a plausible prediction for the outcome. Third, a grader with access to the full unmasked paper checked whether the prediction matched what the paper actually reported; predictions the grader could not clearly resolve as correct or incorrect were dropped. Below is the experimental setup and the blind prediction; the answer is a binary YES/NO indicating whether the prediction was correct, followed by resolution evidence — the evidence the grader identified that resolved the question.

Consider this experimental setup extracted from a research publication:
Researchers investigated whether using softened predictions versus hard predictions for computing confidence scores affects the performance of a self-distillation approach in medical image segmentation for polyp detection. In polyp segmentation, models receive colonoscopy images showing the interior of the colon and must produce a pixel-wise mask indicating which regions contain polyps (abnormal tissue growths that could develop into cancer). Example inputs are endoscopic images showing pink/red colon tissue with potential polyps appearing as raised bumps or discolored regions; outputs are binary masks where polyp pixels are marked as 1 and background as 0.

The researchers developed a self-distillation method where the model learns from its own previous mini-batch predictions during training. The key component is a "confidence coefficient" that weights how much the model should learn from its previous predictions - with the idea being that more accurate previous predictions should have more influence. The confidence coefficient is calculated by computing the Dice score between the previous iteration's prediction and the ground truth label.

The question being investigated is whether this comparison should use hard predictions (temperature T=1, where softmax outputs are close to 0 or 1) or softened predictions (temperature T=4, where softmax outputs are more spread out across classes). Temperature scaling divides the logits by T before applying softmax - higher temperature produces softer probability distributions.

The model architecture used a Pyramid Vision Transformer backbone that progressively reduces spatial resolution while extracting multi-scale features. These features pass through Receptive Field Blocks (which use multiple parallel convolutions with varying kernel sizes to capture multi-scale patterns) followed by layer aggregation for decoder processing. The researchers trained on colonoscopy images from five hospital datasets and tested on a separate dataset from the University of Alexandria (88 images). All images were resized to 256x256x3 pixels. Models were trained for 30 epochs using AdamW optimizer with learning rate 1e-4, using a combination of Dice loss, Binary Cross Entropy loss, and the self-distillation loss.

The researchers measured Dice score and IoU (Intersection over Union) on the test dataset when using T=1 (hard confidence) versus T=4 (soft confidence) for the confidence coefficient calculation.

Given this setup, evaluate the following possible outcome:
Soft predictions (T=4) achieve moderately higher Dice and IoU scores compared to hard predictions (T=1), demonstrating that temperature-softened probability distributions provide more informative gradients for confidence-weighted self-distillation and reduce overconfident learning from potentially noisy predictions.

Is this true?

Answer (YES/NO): YES